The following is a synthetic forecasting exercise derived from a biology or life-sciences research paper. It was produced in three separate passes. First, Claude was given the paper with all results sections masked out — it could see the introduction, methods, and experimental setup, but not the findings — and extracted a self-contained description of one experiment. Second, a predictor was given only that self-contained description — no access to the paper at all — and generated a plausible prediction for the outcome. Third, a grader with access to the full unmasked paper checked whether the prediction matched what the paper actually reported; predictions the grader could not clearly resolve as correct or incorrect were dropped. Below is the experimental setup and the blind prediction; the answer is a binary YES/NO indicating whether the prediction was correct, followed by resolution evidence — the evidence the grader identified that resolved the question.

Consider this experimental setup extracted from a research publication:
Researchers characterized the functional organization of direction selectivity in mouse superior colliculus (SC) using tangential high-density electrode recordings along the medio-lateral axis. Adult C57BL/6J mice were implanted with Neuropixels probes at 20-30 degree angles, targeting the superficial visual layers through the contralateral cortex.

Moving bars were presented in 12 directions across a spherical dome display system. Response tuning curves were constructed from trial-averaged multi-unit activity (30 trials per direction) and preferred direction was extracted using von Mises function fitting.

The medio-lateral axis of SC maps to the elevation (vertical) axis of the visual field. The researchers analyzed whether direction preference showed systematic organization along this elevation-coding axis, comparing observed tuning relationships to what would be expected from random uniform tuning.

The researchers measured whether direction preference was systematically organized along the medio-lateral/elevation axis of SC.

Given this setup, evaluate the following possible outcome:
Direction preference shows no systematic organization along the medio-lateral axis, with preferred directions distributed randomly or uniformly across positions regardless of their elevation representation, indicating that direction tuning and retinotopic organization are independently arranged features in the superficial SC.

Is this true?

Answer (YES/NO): NO